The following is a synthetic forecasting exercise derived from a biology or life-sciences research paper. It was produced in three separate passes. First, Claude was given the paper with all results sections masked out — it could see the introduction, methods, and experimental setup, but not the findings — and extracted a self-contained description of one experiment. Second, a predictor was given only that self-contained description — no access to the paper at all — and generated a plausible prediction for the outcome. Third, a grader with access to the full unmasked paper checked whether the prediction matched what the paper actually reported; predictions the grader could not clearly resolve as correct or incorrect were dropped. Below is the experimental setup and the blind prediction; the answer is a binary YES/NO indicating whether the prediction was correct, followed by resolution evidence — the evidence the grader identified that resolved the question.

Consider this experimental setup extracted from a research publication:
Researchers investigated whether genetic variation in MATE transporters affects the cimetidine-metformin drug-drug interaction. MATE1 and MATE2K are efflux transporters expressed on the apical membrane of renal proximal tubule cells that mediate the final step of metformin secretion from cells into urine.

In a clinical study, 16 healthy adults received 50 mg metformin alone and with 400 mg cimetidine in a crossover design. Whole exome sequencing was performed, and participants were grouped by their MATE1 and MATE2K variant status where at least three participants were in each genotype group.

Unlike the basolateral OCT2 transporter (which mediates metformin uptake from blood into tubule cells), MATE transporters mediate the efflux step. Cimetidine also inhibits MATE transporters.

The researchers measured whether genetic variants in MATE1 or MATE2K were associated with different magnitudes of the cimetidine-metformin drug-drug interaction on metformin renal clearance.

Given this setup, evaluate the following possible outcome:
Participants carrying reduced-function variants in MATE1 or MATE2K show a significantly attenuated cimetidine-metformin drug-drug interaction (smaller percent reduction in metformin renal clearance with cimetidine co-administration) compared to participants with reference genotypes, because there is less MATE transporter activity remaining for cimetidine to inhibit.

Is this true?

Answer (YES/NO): NO